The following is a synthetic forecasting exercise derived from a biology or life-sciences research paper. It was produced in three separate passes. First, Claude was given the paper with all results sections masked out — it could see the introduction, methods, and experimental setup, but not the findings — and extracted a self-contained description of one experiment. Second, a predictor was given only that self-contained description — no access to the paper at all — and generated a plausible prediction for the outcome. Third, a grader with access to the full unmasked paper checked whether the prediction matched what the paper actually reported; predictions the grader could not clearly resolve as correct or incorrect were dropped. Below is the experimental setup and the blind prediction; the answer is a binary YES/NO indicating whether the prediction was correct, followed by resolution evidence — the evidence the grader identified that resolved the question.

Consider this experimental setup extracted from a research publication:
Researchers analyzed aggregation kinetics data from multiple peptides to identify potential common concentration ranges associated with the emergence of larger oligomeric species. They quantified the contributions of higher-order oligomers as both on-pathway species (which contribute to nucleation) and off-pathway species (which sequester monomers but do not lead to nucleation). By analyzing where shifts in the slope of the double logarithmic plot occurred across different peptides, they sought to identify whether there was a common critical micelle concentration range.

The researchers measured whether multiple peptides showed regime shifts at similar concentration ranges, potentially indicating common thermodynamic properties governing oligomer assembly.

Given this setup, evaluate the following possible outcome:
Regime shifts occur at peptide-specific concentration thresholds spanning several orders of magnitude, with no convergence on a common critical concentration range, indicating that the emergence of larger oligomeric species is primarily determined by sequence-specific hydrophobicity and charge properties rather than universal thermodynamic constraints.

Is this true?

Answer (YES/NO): NO